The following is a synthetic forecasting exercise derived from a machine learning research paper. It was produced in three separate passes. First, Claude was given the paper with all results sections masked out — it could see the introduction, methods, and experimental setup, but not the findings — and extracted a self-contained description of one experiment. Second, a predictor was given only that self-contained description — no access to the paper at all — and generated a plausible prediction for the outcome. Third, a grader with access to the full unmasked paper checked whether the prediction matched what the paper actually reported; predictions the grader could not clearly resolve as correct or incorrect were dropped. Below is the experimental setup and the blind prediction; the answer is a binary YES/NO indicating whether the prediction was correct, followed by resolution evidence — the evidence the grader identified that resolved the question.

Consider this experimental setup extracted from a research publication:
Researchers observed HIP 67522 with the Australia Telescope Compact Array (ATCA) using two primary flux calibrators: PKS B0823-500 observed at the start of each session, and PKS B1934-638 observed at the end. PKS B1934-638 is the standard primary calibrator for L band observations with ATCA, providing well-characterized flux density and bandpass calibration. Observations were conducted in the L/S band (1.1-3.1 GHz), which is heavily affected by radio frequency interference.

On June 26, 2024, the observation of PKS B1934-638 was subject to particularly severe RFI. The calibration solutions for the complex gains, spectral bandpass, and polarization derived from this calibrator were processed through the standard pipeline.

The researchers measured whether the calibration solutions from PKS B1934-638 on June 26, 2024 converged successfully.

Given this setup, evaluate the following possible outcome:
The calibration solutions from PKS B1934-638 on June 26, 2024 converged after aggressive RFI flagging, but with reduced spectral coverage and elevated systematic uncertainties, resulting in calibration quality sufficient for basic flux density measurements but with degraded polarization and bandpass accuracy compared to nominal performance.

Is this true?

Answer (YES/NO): NO